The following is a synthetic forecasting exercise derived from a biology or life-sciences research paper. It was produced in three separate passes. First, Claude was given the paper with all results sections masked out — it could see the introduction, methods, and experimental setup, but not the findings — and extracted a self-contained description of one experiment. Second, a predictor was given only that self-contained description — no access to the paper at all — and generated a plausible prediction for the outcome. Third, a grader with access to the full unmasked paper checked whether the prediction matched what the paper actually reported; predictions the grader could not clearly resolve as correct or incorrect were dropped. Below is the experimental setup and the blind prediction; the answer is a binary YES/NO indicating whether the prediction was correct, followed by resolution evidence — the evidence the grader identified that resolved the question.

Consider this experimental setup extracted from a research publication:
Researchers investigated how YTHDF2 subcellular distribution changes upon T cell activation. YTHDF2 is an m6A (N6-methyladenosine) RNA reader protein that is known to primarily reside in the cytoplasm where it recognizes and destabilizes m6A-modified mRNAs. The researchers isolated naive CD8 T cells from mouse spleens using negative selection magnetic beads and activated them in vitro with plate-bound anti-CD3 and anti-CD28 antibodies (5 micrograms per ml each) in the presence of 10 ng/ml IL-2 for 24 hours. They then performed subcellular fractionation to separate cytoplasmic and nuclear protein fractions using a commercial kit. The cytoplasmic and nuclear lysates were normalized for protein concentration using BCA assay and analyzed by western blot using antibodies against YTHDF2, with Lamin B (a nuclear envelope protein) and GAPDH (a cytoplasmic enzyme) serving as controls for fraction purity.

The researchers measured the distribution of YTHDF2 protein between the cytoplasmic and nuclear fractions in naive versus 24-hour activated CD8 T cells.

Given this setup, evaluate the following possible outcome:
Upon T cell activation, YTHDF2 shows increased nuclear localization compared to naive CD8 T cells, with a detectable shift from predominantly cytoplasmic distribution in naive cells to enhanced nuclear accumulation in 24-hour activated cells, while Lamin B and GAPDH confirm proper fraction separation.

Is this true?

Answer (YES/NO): YES